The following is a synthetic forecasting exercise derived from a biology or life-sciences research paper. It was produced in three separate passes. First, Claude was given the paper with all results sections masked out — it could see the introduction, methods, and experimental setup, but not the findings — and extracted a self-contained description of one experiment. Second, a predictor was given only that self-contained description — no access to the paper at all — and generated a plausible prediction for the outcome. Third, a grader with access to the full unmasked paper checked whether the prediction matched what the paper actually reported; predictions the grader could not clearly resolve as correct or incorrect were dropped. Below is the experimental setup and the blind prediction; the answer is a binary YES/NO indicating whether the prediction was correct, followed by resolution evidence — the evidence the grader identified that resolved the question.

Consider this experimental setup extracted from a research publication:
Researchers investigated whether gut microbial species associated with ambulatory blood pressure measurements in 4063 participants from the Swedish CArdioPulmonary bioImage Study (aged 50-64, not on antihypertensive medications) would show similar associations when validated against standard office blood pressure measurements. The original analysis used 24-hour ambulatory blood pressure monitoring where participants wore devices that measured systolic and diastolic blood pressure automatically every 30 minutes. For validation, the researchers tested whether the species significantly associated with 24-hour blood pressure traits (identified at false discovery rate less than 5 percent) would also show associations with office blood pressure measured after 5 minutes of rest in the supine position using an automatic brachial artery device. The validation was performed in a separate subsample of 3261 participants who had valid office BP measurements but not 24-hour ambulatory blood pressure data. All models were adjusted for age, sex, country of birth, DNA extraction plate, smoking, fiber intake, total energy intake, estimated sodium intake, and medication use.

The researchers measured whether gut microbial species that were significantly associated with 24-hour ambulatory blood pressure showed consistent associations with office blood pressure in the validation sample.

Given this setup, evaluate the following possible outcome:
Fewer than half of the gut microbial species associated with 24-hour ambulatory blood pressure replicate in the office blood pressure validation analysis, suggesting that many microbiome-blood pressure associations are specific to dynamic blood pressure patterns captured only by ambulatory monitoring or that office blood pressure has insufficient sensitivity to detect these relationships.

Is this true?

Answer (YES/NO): NO